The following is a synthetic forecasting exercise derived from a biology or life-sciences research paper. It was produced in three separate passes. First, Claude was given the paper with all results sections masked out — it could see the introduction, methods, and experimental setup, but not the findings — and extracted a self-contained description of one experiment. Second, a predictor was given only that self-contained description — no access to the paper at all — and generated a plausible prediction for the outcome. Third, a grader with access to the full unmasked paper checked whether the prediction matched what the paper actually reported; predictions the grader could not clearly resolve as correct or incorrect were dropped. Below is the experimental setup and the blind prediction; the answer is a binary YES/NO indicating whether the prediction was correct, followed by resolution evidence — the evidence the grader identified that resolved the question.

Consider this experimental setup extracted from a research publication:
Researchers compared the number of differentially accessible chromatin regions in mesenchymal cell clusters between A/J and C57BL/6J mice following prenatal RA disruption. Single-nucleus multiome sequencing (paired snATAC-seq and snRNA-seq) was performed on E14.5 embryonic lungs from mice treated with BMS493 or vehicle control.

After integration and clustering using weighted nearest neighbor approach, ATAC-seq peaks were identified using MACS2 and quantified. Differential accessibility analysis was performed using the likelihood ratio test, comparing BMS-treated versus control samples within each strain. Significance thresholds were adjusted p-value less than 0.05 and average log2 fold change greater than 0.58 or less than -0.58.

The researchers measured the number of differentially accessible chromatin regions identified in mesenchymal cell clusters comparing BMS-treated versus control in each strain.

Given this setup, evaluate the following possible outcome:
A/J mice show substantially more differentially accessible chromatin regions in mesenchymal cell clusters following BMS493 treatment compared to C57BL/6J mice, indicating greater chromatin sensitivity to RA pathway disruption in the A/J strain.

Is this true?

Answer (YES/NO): YES